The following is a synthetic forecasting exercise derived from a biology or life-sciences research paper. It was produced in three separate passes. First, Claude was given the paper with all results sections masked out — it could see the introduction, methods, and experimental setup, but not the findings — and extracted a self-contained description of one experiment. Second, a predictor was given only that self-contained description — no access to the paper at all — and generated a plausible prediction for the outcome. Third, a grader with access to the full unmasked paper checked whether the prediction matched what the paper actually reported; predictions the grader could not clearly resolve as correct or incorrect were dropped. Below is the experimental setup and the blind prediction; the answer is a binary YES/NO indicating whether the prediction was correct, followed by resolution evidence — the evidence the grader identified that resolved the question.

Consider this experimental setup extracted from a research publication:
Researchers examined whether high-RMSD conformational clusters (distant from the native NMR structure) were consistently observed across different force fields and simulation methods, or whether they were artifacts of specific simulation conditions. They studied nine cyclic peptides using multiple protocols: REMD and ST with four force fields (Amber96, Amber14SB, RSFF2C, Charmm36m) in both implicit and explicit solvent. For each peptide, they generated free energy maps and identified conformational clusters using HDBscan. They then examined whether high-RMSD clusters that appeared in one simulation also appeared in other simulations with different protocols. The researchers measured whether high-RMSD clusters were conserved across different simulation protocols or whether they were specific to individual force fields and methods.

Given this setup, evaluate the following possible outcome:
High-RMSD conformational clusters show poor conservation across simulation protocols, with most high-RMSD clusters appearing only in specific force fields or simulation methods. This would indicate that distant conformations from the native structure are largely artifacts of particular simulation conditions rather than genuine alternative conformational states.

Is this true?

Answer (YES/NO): NO